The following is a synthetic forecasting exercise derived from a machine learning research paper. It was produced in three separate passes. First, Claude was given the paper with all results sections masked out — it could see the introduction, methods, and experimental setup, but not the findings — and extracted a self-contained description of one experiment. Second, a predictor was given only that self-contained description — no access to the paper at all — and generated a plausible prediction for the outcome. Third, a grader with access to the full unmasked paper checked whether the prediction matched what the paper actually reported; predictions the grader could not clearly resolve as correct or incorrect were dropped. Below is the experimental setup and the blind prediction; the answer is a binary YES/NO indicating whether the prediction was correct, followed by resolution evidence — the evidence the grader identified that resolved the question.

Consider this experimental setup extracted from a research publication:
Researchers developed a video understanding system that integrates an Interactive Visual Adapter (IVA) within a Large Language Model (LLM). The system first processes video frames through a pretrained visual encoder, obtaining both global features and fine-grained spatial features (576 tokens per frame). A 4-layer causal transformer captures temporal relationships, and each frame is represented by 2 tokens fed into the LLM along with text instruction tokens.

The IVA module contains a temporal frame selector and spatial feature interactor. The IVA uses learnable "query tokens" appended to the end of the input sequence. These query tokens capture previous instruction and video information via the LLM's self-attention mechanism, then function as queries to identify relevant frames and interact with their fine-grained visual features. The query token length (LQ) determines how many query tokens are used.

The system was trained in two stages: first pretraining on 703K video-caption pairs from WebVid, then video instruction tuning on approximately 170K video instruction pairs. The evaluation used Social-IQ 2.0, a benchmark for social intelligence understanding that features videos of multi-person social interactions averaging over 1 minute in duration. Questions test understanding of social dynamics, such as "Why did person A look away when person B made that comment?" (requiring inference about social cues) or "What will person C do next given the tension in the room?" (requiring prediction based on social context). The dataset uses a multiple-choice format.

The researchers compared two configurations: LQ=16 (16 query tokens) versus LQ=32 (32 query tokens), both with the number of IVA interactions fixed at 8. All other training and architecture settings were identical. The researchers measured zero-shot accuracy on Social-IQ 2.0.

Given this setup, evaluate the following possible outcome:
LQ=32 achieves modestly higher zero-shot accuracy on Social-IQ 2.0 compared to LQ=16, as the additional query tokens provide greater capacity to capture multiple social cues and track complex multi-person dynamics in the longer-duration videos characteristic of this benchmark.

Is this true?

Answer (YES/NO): NO